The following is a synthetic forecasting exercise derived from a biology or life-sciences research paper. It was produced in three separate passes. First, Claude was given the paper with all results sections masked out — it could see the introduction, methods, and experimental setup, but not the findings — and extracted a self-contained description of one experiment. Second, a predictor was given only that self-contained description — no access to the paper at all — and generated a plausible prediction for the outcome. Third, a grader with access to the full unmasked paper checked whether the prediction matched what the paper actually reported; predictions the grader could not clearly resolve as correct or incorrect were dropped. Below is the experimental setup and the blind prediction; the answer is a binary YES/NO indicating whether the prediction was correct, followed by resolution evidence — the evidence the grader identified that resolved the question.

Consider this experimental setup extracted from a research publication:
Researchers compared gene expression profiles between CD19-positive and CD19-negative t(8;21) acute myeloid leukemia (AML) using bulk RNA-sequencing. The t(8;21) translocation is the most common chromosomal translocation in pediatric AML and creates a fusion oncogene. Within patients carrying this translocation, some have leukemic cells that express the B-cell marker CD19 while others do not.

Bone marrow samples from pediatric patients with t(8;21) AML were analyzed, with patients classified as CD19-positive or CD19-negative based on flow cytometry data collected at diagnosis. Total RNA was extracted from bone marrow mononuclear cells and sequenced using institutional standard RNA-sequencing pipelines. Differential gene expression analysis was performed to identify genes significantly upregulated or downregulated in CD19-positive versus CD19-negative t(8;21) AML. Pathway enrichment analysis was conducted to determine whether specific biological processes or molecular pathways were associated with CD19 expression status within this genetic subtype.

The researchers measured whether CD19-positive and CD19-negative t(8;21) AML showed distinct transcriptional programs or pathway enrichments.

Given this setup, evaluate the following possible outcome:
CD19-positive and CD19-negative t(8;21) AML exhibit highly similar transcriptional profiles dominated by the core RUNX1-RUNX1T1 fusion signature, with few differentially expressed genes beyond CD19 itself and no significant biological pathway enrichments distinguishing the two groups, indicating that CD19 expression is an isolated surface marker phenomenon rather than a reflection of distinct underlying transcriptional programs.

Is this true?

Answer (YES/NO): NO